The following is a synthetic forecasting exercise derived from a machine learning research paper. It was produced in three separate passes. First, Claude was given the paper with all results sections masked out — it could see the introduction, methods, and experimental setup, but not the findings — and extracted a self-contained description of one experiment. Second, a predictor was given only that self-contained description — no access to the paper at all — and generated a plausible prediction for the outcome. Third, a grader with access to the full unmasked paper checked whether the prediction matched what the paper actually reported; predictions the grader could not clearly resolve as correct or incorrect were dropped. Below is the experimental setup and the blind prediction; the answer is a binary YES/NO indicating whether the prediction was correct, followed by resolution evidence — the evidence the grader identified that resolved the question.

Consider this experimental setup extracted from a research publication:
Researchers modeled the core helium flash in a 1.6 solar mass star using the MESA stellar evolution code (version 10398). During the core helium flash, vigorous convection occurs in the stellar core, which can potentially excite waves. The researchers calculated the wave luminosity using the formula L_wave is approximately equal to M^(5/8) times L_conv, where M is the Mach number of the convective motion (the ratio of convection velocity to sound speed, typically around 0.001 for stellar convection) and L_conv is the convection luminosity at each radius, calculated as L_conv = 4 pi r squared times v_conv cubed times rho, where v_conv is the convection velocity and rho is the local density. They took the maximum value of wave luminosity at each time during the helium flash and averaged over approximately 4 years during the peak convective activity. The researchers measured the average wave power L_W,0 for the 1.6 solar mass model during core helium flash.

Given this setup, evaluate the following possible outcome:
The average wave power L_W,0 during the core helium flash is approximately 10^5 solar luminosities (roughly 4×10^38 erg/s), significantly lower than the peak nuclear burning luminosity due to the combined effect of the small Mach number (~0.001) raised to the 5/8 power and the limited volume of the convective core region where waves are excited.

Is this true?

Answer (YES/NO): NO